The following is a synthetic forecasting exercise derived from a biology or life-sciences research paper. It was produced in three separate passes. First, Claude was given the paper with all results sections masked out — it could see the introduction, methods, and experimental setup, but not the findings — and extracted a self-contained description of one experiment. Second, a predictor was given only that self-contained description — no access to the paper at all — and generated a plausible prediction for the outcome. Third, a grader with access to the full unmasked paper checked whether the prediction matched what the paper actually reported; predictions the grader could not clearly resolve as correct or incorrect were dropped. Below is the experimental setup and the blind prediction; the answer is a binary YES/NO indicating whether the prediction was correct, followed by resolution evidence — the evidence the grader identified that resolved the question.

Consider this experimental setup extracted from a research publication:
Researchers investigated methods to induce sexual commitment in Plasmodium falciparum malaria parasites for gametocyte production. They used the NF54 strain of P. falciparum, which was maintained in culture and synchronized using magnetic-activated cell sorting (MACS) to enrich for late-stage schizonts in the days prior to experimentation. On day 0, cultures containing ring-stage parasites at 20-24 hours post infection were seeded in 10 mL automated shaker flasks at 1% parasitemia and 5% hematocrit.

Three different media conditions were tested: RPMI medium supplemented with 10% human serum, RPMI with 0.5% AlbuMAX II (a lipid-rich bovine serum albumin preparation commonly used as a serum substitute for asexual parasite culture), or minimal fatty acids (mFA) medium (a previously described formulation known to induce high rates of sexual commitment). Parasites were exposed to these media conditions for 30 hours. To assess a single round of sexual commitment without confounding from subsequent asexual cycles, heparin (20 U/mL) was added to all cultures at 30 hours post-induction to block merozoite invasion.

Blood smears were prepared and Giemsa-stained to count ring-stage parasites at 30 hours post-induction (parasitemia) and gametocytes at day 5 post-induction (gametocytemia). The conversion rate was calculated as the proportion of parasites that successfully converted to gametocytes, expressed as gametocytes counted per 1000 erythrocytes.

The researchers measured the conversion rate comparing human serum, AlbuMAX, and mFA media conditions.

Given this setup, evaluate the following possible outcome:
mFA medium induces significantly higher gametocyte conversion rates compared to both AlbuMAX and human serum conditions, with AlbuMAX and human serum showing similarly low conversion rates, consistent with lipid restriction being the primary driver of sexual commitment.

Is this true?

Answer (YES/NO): NO